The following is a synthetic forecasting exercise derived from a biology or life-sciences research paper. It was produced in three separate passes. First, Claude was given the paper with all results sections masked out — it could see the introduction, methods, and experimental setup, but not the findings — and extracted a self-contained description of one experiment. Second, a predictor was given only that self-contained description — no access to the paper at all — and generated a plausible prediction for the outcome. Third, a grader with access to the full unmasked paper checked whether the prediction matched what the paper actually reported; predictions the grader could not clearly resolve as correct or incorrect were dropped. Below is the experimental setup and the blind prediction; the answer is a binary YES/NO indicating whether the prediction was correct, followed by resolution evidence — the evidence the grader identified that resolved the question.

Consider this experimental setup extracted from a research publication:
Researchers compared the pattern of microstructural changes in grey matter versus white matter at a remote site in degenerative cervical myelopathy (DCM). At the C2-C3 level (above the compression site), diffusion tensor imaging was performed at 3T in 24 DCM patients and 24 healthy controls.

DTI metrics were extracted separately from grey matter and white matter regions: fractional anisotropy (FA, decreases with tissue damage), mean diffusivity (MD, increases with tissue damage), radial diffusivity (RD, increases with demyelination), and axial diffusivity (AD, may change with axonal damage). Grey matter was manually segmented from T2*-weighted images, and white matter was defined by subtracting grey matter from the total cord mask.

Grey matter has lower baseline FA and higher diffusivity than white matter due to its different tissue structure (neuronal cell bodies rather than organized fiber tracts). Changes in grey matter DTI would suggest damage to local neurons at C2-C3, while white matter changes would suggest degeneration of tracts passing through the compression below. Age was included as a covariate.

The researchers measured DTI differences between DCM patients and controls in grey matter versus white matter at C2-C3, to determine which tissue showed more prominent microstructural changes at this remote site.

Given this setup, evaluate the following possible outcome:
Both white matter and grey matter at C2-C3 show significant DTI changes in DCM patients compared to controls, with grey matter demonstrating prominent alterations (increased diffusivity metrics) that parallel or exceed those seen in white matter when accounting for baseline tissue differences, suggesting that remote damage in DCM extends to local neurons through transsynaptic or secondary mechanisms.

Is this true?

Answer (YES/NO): NO